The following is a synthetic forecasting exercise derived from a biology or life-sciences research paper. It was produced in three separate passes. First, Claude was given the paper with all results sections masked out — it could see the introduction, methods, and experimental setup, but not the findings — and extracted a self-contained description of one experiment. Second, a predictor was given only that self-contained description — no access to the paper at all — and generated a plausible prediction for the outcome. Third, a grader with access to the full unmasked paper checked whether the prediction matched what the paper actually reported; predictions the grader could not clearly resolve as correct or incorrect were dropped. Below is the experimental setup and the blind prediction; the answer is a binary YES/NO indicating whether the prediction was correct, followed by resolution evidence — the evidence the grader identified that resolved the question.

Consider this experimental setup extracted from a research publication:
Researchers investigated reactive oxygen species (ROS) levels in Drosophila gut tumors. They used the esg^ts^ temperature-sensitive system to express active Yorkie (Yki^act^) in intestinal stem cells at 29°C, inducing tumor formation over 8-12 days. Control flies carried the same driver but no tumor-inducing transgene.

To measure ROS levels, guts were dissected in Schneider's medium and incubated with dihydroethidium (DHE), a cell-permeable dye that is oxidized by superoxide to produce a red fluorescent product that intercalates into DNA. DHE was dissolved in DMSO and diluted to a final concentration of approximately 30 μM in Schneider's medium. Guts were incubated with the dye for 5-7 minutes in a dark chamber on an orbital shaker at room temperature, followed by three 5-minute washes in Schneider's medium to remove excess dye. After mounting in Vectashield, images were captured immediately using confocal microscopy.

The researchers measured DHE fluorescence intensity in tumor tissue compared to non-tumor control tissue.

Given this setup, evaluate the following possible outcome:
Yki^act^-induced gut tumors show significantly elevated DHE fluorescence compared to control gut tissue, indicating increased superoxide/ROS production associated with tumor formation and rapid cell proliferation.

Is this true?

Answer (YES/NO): YES